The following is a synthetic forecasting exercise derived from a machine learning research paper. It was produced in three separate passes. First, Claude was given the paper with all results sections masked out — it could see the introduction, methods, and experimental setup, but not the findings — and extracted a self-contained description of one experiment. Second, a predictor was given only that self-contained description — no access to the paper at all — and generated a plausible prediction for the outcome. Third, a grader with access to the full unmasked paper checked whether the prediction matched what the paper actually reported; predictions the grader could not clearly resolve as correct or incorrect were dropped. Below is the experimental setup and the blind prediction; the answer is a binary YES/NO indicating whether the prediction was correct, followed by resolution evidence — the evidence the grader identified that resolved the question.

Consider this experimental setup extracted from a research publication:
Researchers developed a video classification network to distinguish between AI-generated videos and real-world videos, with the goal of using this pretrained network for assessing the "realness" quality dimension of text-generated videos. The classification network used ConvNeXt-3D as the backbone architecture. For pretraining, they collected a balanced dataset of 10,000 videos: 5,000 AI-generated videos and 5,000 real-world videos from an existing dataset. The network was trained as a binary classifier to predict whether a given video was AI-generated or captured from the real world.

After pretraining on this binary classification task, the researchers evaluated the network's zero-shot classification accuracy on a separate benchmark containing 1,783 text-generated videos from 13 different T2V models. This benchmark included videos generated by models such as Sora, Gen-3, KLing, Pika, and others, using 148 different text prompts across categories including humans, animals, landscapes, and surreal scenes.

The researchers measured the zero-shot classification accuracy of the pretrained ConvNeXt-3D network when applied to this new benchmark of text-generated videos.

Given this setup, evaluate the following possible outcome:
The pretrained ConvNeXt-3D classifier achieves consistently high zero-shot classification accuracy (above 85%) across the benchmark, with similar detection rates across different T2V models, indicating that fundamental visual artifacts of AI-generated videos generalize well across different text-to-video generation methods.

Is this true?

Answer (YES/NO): NO